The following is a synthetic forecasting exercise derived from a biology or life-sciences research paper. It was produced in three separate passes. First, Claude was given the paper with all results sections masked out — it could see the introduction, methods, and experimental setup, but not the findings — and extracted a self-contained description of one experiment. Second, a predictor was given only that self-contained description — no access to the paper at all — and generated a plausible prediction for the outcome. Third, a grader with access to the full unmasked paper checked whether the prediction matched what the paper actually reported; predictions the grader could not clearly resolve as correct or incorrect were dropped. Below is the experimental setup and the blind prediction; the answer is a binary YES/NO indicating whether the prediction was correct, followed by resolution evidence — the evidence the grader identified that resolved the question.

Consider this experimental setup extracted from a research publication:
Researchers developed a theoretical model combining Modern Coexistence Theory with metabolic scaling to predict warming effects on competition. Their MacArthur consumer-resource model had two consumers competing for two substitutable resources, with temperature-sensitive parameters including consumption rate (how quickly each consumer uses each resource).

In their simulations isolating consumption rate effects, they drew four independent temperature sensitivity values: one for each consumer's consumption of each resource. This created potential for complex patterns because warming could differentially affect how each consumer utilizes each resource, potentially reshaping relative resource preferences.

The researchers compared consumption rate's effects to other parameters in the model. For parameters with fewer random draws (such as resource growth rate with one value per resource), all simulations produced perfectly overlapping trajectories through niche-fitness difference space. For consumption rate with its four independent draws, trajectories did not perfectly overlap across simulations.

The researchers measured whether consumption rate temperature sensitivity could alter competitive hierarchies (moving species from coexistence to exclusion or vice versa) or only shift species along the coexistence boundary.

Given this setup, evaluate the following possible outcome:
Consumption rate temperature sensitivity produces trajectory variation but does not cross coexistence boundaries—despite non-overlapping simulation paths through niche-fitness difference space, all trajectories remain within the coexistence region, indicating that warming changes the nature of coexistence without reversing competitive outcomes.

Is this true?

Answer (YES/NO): NO